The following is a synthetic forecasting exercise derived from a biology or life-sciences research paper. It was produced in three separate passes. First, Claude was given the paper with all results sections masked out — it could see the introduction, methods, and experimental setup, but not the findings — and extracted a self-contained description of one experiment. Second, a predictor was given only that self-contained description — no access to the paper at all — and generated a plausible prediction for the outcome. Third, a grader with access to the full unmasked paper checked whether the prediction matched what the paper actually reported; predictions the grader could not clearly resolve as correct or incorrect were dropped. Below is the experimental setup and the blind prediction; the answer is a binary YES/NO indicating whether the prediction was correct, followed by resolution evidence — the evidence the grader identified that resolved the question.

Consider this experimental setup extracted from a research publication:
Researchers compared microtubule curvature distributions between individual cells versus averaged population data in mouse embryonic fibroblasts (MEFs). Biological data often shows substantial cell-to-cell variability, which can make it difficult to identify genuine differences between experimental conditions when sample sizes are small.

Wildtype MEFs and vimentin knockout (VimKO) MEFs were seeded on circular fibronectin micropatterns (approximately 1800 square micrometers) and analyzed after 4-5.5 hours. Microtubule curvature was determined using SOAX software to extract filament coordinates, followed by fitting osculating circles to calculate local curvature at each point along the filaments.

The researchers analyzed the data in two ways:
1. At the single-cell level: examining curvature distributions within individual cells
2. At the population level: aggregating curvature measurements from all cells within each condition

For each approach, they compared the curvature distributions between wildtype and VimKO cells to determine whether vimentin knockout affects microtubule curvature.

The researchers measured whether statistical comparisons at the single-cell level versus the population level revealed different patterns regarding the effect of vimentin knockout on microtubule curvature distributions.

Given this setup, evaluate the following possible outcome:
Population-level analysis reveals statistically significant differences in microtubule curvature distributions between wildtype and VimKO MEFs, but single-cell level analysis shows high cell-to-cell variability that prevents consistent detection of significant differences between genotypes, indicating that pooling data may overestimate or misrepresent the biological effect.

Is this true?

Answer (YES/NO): NO